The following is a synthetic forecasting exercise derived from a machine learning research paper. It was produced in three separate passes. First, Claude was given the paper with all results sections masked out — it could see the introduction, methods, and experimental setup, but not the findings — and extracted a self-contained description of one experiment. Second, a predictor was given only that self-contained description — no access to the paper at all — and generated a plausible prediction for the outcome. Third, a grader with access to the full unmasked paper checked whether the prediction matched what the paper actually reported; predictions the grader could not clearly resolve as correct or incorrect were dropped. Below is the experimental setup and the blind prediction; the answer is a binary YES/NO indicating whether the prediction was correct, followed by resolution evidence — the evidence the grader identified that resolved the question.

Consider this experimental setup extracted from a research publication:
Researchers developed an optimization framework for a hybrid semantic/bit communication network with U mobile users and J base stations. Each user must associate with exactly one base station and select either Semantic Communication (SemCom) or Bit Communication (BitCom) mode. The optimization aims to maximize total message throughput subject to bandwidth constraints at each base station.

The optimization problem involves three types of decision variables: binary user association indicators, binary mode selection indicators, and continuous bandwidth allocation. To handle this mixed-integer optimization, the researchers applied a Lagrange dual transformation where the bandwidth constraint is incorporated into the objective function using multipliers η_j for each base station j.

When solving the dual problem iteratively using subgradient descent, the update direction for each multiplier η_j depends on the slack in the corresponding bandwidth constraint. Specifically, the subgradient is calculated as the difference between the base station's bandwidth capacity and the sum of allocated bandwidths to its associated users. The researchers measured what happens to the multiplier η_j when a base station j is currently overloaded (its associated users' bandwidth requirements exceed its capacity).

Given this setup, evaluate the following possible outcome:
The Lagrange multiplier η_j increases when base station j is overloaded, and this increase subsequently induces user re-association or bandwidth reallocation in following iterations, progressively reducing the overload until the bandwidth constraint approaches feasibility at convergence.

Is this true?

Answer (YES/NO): NO